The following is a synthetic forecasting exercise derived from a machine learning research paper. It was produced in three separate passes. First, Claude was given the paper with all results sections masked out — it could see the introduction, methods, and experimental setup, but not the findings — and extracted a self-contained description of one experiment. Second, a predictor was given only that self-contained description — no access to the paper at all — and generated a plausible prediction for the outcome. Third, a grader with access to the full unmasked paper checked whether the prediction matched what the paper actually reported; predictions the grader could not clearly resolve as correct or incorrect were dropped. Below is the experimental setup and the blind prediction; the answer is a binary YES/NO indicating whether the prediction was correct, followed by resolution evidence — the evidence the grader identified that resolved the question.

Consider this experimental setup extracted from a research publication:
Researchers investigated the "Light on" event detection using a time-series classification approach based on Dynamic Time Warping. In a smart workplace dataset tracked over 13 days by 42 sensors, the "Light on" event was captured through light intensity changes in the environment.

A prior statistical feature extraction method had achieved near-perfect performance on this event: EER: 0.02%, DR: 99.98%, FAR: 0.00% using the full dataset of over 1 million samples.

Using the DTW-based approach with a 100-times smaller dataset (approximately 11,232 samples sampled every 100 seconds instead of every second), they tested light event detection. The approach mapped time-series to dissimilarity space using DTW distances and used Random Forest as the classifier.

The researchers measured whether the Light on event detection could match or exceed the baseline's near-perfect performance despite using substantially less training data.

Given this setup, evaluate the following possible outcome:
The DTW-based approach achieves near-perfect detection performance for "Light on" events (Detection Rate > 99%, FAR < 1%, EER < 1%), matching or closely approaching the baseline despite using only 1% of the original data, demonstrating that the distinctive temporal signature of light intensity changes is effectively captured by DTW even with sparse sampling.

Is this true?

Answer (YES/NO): YES